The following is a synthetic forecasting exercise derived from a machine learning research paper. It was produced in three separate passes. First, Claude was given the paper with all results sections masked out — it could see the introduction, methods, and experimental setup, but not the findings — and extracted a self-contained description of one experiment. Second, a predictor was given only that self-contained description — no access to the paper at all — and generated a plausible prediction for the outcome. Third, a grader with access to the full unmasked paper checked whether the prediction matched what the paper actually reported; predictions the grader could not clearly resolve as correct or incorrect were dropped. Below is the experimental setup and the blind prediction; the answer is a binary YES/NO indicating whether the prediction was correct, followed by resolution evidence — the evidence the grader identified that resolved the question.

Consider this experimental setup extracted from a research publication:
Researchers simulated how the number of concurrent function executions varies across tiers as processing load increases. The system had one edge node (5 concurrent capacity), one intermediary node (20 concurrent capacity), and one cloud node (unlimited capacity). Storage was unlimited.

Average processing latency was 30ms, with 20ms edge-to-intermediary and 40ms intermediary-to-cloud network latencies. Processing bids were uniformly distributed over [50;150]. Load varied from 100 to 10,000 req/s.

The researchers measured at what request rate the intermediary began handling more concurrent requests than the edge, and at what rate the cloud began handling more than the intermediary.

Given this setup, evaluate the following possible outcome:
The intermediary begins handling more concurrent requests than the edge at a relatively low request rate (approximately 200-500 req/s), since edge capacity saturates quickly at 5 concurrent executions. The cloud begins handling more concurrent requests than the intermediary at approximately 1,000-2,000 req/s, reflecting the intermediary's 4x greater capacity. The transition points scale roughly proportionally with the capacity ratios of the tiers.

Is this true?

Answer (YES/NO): YES